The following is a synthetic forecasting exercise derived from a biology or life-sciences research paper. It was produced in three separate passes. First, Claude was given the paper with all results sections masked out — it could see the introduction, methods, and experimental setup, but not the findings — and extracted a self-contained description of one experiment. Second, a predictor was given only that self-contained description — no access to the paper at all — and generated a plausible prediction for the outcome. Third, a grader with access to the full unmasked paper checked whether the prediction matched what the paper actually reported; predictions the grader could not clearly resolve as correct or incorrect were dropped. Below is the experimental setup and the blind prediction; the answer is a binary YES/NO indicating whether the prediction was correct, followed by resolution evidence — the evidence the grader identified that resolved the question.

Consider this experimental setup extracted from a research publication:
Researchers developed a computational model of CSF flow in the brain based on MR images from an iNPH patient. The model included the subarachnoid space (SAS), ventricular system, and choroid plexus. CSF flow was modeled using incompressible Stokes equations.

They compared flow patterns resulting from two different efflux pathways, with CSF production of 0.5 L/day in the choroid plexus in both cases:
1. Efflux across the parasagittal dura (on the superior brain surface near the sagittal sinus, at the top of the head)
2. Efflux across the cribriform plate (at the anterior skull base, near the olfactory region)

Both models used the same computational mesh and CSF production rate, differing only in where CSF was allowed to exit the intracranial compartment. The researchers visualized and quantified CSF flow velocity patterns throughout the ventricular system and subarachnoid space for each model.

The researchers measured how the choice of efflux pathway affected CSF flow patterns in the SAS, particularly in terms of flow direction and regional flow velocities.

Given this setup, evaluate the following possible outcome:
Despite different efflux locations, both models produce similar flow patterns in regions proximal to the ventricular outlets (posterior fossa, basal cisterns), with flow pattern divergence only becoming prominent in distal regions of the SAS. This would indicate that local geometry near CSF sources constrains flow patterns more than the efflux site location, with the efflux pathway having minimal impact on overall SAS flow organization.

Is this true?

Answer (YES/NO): NO